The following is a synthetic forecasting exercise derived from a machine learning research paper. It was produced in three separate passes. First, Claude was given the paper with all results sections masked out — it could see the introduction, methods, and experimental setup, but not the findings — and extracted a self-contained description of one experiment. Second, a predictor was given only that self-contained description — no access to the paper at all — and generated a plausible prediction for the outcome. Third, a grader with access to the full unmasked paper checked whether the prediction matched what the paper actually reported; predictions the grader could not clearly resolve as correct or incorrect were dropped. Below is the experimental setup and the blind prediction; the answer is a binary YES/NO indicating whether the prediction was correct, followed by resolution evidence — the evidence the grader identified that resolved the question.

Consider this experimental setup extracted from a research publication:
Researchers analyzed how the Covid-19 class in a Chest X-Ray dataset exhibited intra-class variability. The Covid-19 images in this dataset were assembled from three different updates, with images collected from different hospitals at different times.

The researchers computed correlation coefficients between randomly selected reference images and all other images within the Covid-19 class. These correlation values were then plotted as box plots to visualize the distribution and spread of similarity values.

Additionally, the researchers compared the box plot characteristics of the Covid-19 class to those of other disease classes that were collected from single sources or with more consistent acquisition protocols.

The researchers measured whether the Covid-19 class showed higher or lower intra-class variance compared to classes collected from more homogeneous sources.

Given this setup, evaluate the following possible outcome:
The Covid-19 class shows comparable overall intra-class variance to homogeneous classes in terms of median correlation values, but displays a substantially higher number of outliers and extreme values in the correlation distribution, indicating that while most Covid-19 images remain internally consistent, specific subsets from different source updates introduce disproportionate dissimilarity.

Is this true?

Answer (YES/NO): NO